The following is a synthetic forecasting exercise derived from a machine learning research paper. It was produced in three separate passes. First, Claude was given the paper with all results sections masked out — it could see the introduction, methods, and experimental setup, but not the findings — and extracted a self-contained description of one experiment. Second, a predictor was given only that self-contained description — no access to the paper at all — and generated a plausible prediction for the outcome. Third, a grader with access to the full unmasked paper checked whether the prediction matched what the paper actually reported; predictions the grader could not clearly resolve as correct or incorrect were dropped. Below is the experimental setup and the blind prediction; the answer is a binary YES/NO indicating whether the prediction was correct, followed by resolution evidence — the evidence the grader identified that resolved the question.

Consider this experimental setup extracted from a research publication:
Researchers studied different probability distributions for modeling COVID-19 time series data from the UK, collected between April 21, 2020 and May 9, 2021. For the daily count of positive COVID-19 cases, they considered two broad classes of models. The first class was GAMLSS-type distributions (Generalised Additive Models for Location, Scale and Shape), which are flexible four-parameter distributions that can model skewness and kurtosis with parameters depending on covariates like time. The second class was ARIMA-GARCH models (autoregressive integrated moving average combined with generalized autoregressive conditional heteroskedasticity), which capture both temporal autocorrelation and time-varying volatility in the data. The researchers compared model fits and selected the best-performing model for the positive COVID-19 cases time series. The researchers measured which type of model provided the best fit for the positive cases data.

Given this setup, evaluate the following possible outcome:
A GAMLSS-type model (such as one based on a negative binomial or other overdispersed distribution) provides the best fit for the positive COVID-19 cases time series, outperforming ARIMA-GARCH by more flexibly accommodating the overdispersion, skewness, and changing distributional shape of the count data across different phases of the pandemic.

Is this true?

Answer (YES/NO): NO